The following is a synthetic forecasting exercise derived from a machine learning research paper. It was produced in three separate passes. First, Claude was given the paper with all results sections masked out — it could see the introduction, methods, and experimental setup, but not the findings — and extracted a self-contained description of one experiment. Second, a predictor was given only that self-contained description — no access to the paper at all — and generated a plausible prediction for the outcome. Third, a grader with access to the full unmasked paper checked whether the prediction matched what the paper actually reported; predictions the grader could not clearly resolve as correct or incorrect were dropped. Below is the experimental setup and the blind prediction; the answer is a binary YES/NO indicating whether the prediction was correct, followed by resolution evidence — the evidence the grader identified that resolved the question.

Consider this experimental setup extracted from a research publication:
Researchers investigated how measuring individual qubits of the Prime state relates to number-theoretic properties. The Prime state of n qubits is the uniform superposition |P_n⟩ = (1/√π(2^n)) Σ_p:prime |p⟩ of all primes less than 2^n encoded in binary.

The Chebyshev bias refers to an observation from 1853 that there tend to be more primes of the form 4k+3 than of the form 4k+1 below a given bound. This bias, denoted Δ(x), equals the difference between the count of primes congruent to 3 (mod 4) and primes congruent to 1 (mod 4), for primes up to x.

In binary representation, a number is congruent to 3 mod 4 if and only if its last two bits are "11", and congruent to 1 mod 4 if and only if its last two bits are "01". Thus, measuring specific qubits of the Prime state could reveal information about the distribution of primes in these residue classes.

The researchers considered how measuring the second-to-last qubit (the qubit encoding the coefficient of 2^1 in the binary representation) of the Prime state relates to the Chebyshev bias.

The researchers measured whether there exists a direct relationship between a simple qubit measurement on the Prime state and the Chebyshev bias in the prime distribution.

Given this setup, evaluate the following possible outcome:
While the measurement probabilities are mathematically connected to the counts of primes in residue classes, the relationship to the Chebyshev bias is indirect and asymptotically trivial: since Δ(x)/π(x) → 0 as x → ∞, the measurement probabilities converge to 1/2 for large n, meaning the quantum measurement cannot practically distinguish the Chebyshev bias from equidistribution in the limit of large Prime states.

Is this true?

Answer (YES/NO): NO